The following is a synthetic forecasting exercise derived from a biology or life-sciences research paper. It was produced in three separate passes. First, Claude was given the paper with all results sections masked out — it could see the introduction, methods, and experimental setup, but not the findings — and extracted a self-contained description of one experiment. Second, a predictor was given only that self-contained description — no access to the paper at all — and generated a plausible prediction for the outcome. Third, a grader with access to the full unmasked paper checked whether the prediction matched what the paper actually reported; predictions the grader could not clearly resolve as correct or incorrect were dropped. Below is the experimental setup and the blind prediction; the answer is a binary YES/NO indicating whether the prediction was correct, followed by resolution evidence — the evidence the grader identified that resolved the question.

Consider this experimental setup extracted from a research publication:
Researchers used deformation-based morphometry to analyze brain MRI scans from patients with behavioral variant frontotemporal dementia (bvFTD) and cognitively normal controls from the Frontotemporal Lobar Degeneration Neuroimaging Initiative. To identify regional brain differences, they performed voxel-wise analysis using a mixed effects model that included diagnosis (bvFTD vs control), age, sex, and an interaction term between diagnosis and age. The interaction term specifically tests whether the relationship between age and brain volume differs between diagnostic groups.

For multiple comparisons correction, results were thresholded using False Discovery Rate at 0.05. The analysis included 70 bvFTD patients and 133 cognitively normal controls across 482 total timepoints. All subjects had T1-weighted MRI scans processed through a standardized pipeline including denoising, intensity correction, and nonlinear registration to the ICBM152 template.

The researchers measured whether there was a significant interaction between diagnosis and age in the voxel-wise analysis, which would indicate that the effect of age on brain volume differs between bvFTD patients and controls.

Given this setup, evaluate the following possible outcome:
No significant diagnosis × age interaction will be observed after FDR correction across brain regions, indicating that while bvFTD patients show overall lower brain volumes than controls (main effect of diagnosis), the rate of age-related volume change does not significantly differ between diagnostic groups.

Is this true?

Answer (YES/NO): NO